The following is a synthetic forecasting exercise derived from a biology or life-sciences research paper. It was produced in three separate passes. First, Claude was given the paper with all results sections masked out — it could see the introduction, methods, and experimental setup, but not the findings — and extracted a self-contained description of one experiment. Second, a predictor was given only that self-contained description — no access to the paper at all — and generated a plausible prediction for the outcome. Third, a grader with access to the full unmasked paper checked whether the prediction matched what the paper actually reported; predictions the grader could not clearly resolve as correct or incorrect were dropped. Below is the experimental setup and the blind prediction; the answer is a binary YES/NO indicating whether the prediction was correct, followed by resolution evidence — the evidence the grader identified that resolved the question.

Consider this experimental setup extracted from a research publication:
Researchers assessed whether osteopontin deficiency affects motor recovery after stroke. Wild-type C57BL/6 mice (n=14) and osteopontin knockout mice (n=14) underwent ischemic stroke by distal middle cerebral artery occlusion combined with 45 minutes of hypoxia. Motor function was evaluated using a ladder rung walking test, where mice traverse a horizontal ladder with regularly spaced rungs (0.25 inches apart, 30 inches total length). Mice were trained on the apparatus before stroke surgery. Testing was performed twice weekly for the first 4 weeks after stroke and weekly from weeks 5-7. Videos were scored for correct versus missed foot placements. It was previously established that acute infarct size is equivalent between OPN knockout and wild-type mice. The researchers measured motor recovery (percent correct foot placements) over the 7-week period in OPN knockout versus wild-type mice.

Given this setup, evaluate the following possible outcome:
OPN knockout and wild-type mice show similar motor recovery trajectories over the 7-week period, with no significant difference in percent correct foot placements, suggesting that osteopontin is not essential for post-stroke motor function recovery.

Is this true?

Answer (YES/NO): NO